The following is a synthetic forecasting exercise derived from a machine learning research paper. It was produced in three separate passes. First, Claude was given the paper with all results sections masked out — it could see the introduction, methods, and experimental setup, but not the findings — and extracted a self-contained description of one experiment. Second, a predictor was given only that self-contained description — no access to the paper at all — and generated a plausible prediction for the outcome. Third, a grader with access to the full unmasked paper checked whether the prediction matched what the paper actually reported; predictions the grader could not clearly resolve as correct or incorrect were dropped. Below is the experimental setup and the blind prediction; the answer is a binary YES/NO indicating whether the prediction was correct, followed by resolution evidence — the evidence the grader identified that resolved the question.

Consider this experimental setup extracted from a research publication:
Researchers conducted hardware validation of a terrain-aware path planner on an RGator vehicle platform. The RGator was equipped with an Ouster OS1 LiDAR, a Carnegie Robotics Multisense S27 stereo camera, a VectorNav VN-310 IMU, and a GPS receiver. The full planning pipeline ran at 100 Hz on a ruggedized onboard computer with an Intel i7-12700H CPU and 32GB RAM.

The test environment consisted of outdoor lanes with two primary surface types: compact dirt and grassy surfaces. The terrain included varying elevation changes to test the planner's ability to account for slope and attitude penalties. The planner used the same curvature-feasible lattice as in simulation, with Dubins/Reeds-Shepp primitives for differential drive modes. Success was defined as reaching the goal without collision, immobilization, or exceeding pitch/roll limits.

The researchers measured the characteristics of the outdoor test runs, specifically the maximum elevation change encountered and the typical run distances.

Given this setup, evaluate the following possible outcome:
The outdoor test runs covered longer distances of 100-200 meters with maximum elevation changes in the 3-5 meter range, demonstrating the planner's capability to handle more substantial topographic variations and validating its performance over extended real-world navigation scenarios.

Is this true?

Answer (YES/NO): NO